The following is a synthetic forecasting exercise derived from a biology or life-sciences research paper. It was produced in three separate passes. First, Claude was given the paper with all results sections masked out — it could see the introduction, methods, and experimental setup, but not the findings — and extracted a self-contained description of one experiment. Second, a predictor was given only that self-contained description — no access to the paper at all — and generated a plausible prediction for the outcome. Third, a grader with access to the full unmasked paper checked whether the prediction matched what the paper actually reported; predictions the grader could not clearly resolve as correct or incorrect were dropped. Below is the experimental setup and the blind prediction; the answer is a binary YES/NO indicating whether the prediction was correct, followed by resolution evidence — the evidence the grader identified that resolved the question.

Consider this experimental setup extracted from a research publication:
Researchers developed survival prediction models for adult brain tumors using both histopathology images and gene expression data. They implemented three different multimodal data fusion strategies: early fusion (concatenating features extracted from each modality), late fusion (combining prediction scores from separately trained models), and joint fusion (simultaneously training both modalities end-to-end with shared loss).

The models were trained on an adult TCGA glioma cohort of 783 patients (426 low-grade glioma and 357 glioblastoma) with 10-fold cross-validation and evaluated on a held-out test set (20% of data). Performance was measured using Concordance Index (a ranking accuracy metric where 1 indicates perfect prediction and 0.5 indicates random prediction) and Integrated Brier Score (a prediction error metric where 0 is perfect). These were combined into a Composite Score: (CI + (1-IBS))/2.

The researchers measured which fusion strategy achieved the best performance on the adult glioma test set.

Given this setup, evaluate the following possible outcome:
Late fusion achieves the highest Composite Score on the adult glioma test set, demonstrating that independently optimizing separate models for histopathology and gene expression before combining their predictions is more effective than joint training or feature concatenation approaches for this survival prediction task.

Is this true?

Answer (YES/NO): NO